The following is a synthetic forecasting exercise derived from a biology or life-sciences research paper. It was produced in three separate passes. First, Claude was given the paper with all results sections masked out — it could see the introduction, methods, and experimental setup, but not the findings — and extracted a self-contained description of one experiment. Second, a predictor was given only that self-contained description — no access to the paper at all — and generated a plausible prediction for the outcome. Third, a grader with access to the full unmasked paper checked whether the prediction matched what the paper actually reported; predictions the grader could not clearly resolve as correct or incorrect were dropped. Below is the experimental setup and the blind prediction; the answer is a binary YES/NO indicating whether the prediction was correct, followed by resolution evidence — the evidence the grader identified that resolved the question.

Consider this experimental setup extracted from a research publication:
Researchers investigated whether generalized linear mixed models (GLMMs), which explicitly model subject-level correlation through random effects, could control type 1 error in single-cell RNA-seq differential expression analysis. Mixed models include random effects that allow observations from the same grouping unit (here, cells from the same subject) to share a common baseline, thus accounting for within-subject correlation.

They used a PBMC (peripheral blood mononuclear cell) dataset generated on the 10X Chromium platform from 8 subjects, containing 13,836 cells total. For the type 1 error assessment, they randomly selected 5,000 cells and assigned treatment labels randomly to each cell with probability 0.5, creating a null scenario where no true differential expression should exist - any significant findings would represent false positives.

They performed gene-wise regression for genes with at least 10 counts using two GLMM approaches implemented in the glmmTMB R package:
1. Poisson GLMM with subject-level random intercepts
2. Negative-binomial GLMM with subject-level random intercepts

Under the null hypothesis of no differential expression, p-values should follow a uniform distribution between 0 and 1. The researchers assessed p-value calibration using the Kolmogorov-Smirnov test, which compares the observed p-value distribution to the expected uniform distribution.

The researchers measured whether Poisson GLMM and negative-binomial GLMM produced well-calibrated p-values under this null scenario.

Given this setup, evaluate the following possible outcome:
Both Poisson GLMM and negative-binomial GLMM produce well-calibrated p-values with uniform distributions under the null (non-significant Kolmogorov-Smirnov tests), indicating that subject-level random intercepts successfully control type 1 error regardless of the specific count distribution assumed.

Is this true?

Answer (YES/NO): NO